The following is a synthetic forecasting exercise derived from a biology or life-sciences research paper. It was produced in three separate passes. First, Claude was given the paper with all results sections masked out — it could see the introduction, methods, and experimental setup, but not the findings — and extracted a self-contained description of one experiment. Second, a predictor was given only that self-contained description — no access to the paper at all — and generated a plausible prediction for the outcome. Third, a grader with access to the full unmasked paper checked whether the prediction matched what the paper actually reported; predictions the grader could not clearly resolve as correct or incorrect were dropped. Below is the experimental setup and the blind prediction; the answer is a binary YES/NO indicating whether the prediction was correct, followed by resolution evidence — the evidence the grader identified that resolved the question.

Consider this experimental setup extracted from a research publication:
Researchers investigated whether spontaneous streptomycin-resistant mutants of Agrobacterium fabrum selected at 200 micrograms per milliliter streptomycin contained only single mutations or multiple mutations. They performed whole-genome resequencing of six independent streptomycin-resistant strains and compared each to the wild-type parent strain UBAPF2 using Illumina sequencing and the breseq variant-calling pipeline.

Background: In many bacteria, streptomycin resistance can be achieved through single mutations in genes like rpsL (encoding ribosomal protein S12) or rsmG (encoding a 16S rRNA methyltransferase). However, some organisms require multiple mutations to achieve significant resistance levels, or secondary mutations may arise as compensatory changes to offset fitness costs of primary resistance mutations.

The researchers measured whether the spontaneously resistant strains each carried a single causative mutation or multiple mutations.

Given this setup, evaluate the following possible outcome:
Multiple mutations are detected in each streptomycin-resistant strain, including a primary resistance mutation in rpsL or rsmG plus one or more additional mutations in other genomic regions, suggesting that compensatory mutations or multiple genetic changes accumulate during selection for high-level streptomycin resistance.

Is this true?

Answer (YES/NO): NO